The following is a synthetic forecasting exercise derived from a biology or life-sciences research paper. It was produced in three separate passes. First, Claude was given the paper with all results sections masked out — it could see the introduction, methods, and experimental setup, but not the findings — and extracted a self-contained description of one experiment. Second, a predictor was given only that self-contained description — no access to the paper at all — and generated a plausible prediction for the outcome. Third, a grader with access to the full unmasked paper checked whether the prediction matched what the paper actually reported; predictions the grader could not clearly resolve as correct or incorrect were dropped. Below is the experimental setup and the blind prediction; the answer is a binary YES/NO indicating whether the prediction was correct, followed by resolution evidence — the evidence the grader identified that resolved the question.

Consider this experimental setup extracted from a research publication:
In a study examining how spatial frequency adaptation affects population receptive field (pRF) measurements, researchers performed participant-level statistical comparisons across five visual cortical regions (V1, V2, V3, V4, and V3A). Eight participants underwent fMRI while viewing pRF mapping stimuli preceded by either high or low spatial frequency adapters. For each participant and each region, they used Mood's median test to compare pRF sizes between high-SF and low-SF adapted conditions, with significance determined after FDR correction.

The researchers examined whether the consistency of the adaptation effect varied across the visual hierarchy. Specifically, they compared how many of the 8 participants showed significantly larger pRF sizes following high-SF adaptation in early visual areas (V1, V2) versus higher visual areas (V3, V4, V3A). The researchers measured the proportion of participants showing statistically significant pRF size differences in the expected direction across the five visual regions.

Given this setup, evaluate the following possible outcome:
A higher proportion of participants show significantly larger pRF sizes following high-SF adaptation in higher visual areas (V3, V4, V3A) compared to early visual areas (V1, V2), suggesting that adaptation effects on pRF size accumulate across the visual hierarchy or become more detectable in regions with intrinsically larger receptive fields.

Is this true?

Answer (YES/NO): NO